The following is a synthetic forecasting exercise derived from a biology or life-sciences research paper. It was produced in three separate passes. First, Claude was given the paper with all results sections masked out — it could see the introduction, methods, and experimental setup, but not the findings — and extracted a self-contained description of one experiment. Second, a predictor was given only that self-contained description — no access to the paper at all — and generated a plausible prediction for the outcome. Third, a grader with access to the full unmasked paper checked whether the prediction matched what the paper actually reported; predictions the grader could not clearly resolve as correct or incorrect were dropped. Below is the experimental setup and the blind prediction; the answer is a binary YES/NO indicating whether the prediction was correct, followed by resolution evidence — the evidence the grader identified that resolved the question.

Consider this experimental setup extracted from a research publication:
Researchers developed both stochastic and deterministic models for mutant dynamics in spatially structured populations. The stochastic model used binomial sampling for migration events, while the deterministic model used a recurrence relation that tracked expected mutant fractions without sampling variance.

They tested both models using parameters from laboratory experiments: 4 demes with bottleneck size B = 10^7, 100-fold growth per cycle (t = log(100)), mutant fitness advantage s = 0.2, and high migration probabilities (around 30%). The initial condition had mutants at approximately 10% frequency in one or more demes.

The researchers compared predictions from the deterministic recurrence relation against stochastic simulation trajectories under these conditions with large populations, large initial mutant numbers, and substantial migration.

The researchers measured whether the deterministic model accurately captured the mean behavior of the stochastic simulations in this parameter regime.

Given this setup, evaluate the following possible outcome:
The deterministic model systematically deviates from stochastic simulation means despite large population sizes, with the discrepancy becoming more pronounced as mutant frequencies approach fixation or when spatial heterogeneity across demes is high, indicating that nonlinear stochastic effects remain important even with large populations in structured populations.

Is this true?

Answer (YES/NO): NO